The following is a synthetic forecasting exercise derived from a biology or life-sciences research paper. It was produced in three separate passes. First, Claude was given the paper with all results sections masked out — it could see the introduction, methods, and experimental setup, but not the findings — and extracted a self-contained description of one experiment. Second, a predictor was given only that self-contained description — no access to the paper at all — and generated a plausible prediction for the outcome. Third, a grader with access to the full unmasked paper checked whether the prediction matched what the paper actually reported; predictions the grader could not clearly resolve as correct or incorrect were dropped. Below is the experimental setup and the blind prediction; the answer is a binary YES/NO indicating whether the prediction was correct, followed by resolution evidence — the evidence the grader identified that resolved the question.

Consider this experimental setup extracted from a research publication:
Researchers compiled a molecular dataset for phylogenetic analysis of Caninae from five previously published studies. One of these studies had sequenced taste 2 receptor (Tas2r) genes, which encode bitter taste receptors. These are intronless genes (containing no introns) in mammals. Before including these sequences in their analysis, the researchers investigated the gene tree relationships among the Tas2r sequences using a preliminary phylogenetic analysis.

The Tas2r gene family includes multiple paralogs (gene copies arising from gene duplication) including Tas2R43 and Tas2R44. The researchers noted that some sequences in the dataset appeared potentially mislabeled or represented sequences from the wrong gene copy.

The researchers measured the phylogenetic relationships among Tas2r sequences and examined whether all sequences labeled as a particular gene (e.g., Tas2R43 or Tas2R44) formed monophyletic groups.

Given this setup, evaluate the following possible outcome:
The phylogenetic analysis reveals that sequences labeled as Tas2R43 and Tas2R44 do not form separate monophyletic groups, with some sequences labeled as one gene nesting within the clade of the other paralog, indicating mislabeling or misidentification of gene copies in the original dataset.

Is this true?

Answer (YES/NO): YES